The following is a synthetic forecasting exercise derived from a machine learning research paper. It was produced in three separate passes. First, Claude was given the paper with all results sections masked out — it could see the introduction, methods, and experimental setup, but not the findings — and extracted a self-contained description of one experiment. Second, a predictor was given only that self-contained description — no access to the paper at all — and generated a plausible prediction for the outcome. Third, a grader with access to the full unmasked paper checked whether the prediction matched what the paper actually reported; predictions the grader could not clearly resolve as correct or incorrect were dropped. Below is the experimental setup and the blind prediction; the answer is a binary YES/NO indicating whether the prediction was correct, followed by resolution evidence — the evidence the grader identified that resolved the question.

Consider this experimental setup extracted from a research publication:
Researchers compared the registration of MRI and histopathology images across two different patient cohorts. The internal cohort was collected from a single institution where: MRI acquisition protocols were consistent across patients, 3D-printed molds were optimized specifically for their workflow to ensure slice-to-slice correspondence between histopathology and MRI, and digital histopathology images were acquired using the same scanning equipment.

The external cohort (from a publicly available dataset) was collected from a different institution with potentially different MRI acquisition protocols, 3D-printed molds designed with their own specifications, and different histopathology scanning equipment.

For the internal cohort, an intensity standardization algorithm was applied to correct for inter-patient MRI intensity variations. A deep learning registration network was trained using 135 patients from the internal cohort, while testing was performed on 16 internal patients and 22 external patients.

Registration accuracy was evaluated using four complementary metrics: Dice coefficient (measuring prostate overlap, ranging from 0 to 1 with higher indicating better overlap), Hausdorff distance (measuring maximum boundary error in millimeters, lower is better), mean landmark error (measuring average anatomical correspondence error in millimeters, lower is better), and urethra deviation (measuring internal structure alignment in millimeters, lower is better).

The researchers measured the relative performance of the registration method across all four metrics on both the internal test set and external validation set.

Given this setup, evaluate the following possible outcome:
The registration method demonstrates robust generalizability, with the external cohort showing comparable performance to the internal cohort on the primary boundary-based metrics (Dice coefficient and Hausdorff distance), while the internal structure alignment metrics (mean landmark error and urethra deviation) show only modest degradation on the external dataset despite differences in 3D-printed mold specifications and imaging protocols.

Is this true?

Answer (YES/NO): NO